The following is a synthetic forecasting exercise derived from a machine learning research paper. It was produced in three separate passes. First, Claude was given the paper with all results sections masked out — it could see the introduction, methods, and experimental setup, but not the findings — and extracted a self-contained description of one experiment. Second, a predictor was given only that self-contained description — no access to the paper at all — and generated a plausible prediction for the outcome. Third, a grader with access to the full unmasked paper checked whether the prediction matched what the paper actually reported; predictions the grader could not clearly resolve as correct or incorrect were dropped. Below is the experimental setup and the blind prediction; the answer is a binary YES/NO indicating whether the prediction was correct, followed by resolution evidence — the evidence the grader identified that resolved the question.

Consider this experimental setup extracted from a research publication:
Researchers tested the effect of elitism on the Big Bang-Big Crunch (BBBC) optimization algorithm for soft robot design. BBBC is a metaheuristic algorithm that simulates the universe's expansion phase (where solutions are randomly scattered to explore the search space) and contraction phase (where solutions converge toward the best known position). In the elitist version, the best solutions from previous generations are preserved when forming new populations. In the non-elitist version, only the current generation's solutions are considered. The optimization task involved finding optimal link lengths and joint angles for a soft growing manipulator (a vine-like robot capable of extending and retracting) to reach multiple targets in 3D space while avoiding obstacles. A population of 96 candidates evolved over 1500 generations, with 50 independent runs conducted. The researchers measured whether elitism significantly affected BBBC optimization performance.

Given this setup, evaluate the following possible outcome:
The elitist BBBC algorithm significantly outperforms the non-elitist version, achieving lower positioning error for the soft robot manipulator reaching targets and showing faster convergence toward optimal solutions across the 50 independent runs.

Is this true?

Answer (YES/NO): NO